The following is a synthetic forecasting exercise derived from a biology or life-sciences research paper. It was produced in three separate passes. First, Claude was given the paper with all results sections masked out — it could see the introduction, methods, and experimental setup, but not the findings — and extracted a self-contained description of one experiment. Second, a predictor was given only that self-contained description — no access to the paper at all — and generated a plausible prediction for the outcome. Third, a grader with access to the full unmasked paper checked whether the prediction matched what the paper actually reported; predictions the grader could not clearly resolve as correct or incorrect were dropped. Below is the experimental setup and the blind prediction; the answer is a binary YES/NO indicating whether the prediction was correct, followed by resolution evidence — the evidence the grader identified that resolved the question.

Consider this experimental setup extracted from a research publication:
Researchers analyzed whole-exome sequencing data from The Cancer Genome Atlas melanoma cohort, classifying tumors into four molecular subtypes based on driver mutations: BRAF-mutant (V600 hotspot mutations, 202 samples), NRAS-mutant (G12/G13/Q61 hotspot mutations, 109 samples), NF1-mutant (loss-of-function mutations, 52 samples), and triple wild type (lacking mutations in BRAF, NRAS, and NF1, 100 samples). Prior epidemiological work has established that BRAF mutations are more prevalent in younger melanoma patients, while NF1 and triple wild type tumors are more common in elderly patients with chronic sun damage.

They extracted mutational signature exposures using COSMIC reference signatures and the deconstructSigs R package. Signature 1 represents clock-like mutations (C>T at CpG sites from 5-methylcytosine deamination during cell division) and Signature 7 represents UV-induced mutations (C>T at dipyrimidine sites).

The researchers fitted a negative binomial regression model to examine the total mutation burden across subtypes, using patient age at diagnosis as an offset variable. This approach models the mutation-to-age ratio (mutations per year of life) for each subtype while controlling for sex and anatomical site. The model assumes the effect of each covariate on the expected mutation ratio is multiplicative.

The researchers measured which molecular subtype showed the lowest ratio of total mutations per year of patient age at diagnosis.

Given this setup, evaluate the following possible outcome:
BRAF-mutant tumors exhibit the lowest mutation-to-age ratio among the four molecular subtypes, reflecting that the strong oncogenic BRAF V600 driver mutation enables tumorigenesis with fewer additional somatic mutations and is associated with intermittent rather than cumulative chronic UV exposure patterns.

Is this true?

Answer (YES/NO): YES